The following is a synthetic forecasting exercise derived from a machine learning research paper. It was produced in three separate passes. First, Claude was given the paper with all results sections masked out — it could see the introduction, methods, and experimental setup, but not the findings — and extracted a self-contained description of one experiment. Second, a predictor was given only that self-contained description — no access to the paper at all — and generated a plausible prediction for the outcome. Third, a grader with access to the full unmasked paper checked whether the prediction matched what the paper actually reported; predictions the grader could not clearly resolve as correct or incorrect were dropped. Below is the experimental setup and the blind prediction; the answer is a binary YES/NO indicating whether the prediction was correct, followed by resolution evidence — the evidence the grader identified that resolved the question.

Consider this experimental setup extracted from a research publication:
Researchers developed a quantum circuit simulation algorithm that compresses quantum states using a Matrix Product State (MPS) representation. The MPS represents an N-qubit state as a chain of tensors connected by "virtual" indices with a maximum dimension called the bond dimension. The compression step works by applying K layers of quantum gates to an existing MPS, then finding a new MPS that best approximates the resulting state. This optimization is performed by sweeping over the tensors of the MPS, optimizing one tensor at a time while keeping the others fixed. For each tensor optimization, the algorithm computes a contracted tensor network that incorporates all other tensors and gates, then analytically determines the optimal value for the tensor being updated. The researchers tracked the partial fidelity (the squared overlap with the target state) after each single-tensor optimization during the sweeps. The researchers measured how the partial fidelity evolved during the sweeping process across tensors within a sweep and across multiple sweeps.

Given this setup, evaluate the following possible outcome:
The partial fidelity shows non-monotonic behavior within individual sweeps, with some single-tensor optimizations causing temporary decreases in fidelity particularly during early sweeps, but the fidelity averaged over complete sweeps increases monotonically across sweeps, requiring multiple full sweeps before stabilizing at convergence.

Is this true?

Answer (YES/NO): NO